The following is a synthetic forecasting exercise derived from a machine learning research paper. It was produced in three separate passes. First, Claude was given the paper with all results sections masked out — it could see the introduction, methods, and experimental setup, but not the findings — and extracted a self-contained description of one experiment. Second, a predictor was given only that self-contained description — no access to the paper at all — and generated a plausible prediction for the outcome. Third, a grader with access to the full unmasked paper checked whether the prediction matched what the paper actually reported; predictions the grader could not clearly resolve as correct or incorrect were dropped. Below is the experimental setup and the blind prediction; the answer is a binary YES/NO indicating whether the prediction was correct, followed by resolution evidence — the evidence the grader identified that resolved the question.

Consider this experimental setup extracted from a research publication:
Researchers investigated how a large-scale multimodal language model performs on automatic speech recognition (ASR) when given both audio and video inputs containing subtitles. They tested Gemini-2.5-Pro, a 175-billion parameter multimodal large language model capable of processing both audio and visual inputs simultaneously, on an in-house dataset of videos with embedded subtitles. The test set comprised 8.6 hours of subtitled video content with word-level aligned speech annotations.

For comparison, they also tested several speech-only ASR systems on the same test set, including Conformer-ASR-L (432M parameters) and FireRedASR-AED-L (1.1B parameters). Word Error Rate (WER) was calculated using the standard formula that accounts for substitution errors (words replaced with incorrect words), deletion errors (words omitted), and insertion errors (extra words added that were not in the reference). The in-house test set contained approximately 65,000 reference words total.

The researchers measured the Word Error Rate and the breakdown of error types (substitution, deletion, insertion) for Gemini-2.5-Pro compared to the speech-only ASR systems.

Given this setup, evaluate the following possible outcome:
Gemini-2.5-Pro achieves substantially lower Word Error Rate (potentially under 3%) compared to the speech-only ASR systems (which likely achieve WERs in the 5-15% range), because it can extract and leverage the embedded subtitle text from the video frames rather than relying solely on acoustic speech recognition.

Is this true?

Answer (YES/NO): NO